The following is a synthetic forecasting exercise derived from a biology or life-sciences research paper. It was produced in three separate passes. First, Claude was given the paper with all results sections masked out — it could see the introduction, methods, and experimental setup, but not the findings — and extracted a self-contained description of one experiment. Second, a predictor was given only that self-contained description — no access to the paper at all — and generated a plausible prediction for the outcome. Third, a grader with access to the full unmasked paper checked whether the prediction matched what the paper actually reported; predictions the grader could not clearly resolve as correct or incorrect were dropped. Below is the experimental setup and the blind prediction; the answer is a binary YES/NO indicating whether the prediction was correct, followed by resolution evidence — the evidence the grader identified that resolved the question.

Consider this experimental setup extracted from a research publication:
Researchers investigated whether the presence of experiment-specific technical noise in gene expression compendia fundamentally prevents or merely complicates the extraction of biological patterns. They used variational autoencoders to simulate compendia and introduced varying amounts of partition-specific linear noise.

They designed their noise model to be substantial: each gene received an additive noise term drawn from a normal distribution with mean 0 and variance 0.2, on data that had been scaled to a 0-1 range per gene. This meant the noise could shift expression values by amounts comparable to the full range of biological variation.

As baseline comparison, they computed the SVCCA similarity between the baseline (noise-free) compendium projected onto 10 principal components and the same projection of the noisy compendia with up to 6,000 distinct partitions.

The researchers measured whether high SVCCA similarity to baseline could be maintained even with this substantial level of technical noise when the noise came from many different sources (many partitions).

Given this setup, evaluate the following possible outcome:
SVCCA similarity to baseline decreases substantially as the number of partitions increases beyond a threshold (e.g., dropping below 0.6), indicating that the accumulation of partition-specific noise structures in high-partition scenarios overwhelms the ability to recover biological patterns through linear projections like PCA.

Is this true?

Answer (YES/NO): NO